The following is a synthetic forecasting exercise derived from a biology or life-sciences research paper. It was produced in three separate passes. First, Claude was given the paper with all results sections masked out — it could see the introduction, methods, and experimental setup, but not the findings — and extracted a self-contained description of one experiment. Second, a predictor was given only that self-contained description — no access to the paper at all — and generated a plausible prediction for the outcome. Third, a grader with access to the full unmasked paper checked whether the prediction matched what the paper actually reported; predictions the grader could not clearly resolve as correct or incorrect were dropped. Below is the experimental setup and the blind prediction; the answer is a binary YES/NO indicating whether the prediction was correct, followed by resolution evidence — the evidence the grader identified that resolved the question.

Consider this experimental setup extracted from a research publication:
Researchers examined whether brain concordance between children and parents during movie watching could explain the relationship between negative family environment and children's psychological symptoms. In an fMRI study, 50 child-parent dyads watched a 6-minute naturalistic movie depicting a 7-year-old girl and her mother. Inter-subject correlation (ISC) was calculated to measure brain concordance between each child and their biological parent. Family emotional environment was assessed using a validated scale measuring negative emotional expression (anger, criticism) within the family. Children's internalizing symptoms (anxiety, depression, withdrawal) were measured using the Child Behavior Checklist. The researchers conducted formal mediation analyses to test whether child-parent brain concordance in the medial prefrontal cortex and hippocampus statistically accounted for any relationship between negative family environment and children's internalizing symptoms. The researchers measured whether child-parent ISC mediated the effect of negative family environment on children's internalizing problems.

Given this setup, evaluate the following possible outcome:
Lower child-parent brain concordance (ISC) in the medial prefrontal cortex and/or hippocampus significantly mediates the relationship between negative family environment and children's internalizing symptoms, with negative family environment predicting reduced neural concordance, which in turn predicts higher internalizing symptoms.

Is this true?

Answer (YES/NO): NO